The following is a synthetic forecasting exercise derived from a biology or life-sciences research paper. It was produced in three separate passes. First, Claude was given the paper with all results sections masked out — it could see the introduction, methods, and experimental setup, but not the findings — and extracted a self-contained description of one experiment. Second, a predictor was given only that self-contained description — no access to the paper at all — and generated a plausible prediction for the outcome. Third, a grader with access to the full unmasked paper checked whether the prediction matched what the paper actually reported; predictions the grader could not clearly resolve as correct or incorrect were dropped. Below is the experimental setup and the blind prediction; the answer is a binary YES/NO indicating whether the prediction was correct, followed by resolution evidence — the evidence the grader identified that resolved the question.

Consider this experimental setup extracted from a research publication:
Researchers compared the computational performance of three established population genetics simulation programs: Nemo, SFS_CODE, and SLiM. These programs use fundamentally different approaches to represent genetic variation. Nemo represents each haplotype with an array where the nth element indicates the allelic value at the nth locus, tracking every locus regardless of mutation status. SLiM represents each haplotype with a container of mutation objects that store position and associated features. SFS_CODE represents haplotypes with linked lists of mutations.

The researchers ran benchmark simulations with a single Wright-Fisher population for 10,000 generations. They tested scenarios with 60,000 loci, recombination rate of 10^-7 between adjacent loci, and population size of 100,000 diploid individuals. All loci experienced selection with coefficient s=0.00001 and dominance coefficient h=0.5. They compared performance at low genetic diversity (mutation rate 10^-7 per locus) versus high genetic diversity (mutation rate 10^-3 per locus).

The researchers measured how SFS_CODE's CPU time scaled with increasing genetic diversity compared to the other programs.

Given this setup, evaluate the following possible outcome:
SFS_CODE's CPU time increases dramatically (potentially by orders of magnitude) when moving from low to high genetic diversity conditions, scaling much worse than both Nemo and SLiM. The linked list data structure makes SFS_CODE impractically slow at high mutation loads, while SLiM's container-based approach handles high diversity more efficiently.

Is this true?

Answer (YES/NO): YES